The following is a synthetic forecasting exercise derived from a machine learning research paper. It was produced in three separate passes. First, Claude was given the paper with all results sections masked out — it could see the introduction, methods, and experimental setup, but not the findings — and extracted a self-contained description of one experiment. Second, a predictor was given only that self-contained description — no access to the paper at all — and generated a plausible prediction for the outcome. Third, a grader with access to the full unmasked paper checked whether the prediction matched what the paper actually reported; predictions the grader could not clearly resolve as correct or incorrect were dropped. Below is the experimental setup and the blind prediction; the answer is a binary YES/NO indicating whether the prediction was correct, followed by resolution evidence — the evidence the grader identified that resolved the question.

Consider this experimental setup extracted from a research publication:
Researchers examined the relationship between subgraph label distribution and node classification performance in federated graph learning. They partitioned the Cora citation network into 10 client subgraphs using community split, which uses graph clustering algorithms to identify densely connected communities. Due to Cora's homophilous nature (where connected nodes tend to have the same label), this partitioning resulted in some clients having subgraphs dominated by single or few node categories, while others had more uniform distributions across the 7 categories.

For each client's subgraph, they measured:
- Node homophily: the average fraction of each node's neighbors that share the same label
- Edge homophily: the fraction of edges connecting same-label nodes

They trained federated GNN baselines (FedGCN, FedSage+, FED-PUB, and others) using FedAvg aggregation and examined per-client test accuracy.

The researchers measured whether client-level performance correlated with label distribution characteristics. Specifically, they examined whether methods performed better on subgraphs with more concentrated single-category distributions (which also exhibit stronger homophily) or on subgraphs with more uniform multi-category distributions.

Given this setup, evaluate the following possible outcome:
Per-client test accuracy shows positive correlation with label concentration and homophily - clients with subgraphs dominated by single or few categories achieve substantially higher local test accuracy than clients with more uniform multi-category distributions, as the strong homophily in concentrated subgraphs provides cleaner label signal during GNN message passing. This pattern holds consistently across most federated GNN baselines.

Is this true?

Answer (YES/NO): YES